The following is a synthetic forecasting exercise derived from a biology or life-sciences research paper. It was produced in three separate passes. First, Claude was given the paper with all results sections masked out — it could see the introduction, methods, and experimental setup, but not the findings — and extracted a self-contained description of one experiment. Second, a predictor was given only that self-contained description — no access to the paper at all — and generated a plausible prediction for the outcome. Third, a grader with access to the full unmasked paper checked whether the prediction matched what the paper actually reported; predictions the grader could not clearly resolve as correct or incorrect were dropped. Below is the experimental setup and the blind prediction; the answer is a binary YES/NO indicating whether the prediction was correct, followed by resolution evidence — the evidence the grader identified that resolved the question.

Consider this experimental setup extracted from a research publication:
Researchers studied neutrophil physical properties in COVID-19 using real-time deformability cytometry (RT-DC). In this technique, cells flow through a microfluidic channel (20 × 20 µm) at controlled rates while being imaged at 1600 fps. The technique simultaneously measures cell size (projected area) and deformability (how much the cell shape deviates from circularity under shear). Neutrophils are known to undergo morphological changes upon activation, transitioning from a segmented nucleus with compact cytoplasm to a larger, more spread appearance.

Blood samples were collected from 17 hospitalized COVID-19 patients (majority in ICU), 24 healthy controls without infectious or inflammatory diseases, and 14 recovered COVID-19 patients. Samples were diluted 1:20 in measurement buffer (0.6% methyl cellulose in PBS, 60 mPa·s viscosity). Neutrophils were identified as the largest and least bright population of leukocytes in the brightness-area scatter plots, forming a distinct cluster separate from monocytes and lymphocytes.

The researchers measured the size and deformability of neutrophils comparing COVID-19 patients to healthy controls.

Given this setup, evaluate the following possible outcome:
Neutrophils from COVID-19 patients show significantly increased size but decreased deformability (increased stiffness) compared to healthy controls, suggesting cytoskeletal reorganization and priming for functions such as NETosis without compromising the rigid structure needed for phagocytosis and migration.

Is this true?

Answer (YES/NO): NO